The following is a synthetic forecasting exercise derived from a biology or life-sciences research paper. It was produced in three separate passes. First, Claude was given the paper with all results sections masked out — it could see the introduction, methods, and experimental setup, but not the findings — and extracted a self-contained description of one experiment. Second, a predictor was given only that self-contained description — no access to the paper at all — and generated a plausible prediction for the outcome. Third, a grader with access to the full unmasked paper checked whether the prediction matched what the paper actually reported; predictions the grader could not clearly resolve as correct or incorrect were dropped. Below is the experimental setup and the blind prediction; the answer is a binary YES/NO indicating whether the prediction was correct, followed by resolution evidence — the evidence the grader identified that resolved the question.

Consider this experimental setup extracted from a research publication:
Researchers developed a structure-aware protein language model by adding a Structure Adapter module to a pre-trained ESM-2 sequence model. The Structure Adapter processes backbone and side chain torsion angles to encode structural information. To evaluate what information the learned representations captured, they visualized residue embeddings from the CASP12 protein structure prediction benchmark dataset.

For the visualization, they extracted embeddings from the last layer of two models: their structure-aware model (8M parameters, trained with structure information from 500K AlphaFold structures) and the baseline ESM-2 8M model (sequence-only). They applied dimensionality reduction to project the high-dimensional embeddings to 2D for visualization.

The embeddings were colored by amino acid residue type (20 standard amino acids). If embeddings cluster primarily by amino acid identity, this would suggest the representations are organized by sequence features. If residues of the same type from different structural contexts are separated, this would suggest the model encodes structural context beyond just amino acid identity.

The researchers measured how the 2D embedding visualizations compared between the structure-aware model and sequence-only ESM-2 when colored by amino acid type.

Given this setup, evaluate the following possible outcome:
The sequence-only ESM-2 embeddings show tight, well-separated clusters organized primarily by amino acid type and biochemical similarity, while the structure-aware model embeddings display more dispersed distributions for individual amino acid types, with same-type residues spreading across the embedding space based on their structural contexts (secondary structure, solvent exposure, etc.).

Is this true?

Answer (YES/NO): NO